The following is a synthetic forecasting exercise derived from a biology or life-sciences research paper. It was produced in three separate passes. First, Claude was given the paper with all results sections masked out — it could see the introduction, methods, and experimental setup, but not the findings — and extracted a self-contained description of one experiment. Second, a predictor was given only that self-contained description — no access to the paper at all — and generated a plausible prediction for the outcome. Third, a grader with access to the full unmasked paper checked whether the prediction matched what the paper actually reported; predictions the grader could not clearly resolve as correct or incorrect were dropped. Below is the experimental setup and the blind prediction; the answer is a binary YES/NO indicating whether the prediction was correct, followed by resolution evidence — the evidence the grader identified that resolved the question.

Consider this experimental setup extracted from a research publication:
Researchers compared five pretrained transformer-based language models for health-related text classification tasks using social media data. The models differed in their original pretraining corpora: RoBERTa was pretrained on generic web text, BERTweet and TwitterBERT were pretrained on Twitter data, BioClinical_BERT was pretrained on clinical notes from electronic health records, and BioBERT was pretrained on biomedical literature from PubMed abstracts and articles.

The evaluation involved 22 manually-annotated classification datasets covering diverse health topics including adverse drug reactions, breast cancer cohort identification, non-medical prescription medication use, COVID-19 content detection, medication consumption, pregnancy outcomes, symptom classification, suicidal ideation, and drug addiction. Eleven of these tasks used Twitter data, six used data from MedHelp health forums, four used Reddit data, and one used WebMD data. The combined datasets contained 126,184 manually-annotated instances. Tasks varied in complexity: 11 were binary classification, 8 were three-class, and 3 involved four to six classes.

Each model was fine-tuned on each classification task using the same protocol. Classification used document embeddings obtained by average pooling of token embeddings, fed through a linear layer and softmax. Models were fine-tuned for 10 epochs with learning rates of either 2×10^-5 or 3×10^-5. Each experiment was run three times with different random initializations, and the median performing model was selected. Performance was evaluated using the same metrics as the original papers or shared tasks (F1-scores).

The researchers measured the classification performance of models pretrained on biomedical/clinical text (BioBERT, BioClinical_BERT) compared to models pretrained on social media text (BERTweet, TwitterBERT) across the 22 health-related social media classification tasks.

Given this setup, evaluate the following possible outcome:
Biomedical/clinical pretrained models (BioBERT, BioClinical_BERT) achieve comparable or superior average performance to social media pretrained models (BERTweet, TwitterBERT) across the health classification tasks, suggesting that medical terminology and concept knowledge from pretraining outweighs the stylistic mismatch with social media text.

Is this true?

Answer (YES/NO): NO